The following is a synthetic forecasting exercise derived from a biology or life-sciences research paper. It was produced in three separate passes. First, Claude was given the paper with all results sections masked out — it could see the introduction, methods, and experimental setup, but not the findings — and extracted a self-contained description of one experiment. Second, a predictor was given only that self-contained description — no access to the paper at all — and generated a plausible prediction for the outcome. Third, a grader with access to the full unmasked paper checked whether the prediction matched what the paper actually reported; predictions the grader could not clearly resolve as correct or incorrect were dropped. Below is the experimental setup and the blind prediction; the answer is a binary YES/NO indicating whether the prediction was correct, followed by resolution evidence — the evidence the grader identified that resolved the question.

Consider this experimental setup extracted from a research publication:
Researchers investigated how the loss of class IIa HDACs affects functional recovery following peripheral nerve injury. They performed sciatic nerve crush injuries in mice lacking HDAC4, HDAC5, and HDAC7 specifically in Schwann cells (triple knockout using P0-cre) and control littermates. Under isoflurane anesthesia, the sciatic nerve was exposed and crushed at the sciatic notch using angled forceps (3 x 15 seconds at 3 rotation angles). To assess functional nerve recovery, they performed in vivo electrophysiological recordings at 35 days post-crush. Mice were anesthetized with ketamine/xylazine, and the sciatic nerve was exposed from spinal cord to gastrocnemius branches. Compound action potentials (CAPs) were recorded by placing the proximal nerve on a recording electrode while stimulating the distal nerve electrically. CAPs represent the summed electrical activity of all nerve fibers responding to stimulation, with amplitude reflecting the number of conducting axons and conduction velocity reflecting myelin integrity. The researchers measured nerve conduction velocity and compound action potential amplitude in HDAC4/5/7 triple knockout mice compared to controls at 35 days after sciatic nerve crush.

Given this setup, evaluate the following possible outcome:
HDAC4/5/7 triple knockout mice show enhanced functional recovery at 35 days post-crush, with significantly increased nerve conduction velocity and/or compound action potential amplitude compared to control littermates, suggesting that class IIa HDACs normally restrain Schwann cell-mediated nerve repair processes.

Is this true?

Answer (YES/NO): NO